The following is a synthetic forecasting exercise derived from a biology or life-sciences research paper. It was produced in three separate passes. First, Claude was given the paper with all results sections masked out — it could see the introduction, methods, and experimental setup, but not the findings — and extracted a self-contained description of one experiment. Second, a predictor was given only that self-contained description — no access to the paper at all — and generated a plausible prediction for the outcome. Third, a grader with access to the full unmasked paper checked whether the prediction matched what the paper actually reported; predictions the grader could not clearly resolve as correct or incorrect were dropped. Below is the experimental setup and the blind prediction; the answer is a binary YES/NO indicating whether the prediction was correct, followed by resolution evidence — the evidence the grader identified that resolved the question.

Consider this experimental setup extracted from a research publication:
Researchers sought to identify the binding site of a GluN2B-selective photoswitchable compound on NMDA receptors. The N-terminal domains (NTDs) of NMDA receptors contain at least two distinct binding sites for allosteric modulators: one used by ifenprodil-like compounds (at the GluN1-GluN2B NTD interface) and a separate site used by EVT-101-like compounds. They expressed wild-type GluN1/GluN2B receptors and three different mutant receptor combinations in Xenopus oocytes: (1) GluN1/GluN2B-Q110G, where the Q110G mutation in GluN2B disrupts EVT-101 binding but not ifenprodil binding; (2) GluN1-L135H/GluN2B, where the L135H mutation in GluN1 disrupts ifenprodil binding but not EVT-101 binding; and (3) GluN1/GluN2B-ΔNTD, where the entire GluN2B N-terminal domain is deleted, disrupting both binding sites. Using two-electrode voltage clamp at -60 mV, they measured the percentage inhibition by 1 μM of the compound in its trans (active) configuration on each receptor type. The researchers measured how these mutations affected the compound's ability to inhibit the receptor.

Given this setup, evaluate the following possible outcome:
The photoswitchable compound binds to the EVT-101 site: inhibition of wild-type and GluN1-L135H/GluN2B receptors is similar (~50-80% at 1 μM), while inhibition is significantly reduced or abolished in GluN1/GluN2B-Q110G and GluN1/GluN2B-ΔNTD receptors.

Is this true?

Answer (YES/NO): NO